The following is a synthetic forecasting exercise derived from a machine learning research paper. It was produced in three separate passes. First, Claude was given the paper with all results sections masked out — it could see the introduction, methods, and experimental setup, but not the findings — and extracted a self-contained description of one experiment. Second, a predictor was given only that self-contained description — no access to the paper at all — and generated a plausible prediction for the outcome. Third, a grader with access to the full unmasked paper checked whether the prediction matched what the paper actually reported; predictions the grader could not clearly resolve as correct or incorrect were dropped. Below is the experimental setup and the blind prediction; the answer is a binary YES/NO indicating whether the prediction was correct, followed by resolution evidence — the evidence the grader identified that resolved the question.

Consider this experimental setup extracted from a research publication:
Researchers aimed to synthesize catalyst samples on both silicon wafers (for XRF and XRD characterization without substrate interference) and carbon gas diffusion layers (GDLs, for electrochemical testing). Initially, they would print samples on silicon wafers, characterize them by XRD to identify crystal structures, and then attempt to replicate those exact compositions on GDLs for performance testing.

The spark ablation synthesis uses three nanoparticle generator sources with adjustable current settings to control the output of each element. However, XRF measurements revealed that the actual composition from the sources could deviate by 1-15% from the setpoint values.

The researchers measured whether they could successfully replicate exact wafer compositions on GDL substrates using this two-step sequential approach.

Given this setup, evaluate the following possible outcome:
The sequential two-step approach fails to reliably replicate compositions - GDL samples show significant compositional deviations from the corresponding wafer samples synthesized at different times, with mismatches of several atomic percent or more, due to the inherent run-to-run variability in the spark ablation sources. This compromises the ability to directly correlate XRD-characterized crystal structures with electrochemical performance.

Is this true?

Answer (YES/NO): YES